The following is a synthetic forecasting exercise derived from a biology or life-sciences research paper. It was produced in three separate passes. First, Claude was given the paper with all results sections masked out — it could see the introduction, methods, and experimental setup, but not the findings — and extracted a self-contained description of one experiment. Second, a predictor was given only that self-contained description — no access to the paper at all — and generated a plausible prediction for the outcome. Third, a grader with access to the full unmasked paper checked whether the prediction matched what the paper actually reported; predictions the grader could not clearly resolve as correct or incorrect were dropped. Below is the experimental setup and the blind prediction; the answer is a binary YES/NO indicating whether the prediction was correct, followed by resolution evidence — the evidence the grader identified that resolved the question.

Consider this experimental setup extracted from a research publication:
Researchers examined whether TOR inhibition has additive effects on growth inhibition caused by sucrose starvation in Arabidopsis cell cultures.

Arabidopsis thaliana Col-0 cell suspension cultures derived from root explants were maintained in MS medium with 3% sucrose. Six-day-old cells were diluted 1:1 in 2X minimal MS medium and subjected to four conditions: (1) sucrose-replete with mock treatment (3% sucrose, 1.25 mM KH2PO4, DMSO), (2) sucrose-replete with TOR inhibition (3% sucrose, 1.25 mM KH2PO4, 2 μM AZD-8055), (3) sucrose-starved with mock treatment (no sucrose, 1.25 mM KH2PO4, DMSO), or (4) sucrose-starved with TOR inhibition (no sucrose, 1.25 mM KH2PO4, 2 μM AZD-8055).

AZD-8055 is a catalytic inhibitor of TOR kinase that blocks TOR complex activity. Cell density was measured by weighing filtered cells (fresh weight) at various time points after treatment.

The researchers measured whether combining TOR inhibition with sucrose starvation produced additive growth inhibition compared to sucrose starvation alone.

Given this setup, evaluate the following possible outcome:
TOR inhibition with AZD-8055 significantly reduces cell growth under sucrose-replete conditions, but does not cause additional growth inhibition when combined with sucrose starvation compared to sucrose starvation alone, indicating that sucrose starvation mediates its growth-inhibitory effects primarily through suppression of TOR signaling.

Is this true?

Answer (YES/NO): NO